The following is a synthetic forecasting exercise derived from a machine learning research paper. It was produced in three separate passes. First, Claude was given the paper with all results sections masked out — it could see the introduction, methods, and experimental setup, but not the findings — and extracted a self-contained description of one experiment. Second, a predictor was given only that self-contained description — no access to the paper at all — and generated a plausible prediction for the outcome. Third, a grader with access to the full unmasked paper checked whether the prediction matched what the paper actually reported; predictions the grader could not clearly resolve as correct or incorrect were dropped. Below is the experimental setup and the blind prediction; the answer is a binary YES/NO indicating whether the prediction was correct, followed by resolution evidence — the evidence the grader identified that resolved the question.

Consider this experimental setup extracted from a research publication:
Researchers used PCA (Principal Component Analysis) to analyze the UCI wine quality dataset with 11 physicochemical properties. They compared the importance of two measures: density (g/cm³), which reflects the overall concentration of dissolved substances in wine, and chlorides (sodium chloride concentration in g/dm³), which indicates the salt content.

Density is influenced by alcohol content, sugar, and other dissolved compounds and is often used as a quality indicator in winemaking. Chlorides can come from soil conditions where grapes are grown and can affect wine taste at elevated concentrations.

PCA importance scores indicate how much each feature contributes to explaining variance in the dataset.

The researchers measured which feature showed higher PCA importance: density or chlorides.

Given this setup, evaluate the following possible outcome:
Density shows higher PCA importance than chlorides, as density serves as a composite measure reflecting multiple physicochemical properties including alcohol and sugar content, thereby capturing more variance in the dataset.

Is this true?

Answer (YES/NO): YES